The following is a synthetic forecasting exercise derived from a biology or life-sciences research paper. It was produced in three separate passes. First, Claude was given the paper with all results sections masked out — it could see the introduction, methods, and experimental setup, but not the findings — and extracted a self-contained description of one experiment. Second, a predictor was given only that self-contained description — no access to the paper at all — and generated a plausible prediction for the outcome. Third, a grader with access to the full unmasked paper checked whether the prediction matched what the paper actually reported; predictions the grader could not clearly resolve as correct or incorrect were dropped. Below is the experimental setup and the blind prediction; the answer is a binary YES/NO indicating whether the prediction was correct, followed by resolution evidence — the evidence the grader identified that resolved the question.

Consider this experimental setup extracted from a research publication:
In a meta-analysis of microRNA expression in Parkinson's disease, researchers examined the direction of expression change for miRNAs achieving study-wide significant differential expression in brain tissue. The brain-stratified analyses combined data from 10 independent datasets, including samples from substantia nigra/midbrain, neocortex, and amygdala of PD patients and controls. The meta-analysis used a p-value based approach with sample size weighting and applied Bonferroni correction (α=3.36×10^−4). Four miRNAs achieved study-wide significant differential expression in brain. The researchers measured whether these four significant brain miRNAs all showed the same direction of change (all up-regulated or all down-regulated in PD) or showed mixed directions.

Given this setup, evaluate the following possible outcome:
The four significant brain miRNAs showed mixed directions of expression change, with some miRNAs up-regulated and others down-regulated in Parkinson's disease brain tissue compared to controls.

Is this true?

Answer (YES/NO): YES